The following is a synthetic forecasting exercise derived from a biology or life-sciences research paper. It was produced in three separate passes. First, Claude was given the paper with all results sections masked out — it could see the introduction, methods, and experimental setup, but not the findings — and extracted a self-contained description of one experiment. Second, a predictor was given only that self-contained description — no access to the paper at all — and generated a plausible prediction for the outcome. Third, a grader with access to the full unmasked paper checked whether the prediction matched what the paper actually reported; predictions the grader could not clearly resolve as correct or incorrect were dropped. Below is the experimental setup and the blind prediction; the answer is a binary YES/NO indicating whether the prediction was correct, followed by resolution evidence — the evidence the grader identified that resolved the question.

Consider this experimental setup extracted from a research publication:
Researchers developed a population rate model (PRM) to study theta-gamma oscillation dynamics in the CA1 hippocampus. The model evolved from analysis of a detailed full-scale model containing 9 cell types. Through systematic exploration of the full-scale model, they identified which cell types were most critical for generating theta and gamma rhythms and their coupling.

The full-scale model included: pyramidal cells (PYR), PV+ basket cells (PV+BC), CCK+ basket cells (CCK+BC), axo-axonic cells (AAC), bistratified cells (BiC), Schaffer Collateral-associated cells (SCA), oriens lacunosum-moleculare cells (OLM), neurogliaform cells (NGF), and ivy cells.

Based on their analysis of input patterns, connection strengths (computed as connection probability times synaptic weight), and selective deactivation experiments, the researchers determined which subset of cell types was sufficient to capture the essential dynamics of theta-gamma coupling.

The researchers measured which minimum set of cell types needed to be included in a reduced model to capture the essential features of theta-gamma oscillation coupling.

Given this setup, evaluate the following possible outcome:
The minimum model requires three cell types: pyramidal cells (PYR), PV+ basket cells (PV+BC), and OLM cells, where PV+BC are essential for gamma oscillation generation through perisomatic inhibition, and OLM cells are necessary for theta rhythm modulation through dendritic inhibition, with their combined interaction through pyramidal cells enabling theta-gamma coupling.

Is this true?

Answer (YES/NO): NO